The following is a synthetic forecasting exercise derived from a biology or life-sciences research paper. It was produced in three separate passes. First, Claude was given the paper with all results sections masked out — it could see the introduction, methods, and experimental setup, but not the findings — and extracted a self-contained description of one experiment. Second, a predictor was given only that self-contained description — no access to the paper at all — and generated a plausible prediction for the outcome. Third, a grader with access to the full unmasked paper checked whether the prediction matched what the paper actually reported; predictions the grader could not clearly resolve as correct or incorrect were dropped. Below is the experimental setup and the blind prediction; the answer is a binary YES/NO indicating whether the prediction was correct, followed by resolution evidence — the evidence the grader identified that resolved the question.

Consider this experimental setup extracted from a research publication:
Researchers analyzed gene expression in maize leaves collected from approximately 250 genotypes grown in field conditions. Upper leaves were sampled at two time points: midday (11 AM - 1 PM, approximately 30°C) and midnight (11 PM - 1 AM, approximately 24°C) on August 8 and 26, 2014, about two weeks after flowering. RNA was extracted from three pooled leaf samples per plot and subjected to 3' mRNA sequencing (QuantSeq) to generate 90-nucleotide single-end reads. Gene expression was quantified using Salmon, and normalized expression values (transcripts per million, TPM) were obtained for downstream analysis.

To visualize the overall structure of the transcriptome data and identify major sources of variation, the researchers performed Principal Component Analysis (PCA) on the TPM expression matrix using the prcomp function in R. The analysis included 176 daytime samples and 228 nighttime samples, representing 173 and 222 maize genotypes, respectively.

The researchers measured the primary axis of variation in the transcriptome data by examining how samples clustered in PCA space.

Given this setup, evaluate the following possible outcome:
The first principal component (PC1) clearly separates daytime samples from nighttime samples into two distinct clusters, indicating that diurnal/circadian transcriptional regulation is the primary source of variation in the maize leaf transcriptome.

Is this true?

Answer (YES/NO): YES